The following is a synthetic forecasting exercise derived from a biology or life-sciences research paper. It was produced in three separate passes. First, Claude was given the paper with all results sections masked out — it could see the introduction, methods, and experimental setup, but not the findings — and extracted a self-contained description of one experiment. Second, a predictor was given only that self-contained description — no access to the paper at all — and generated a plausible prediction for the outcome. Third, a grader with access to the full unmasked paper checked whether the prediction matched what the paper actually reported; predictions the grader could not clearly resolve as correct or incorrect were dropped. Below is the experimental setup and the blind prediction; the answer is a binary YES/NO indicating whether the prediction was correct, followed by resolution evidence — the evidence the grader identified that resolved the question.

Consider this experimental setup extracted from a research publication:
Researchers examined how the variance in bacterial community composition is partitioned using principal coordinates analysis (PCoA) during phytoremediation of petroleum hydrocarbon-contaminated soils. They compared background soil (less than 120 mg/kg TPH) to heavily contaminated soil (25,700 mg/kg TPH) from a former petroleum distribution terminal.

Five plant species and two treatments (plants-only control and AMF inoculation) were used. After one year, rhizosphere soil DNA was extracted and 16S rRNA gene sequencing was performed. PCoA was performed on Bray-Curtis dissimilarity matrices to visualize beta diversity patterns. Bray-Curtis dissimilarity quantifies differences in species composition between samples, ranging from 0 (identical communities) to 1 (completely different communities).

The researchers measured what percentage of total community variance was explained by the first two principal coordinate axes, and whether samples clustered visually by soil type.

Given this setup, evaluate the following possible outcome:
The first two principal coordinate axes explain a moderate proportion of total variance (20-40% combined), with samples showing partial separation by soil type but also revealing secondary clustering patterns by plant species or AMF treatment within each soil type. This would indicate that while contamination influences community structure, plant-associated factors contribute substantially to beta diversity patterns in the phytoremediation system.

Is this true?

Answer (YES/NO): NO